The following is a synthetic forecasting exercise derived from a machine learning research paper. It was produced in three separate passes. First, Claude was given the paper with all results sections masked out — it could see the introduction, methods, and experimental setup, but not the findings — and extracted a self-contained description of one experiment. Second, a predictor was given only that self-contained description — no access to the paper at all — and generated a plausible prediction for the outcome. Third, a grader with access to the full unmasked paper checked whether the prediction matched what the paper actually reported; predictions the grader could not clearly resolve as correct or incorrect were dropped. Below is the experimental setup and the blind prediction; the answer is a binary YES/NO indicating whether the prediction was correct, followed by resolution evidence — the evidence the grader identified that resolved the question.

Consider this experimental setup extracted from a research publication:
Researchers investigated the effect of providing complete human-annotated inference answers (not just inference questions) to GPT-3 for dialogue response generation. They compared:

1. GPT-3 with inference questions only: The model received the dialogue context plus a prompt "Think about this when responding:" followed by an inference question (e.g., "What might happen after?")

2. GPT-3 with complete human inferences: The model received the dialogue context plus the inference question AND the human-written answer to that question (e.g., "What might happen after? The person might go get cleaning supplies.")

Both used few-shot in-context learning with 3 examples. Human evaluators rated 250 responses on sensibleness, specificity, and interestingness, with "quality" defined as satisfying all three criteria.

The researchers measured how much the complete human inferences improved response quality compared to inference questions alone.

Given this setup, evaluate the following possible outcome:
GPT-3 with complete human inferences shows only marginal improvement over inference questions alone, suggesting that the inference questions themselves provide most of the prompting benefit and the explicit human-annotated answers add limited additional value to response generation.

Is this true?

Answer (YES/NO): NO